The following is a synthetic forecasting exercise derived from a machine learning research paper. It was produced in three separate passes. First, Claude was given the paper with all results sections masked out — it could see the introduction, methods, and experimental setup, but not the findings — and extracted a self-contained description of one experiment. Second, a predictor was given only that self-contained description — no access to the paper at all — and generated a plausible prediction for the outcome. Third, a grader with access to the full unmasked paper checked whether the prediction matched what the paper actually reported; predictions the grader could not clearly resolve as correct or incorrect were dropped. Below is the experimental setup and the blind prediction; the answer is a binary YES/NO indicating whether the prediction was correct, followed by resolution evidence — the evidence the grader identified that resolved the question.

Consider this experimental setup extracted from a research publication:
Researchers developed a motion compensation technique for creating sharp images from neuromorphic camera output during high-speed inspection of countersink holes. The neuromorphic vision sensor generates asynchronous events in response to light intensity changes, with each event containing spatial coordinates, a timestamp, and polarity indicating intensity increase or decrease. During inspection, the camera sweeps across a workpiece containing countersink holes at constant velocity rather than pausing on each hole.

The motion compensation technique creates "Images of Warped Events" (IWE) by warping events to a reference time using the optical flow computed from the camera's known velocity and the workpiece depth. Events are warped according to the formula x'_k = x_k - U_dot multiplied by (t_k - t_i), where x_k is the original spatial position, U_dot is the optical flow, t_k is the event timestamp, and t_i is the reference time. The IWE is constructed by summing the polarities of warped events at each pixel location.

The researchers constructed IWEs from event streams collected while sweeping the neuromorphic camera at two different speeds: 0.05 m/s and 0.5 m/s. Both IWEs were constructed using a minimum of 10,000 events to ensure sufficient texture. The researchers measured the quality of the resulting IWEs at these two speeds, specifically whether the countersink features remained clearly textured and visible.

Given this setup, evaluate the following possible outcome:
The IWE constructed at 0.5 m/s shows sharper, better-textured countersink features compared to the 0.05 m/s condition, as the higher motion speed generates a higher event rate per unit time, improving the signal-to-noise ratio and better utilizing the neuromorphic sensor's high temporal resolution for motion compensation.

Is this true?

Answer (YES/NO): NO